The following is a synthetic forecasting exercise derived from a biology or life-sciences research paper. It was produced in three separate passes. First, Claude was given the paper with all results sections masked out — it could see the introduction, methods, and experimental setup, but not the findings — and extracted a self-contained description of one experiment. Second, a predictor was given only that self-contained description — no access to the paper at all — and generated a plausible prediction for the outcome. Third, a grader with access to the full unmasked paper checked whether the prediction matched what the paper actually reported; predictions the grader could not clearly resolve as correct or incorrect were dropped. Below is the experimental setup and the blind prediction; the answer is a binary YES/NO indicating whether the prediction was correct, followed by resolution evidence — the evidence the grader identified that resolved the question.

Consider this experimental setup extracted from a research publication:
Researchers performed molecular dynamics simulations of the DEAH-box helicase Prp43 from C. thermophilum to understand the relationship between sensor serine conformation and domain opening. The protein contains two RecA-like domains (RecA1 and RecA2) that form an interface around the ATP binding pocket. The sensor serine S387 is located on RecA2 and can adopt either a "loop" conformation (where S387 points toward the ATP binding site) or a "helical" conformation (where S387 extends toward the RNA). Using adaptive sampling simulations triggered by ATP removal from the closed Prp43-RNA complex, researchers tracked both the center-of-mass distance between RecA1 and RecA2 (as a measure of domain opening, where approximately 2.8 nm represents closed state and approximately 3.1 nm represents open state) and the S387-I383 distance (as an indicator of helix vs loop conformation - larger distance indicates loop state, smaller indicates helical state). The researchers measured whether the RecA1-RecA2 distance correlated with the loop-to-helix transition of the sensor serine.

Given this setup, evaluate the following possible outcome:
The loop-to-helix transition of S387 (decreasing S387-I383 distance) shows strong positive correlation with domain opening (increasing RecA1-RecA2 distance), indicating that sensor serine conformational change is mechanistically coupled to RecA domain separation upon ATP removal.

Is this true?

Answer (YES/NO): YES